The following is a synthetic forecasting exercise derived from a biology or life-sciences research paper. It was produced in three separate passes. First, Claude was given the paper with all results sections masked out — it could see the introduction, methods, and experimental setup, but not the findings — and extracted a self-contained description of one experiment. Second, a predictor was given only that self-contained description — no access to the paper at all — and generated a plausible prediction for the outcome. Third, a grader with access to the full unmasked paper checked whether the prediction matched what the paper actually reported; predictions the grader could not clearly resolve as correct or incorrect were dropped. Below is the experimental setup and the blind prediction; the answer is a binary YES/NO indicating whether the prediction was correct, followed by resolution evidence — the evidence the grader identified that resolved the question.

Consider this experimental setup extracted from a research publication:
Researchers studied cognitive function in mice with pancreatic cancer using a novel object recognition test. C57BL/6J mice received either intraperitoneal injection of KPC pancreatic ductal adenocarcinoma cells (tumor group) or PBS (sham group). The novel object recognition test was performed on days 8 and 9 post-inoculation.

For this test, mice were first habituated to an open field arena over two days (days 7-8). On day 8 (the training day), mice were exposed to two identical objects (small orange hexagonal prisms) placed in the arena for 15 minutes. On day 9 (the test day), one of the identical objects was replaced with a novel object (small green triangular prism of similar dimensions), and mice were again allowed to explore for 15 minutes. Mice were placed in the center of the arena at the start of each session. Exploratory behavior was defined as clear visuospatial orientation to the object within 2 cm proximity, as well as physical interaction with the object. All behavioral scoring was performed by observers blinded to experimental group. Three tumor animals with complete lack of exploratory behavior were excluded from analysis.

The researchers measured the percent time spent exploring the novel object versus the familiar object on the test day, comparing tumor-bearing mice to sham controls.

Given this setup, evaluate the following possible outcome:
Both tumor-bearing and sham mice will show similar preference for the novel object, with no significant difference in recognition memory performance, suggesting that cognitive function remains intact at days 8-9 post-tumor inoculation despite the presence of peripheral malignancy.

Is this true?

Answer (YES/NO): YES